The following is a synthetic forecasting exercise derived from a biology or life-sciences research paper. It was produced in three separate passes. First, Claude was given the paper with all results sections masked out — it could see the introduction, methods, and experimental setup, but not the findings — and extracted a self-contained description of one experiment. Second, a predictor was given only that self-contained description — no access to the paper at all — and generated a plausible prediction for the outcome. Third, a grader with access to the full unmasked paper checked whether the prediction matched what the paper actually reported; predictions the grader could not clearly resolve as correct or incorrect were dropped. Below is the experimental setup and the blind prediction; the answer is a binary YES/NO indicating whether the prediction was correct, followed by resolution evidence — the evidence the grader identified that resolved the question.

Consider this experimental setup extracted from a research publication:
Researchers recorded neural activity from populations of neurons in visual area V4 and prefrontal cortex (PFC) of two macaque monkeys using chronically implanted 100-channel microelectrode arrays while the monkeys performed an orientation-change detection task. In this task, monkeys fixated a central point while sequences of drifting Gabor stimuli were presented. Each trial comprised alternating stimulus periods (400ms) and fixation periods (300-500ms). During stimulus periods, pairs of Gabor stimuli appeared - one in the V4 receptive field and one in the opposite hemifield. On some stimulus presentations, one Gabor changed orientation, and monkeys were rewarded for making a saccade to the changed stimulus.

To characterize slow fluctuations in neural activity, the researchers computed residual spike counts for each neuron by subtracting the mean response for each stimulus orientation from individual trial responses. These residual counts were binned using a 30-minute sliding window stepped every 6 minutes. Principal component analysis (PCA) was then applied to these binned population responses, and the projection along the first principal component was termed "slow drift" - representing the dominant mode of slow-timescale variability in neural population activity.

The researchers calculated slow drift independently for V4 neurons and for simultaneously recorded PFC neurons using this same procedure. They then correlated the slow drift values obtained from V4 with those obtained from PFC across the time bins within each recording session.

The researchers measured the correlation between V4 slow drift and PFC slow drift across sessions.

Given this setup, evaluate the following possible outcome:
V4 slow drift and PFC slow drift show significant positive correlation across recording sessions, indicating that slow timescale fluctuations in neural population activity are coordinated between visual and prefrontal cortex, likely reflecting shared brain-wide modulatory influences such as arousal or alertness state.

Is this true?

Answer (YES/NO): YES